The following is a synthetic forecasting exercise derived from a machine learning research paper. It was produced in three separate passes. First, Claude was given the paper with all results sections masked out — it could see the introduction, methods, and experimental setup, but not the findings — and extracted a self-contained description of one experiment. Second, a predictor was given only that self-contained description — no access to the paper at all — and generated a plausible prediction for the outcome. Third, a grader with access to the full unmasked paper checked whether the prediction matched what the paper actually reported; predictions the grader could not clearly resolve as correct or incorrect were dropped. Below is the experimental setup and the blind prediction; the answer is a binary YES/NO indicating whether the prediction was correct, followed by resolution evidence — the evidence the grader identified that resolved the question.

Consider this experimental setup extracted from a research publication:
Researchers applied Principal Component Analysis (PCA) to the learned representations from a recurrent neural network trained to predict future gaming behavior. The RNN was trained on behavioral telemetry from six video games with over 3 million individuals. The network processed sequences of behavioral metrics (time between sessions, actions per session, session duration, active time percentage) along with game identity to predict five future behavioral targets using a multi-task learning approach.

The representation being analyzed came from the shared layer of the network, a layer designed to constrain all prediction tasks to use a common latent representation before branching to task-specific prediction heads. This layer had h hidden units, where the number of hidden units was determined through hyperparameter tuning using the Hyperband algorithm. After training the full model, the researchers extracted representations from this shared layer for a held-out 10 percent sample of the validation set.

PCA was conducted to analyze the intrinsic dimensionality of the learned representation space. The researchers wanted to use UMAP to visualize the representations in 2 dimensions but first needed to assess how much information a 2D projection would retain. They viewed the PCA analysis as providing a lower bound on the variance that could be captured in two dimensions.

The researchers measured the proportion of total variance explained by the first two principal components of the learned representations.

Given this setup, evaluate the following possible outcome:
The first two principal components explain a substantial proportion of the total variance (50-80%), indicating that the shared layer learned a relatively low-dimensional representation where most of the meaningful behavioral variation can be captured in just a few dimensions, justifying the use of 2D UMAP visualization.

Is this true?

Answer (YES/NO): NO